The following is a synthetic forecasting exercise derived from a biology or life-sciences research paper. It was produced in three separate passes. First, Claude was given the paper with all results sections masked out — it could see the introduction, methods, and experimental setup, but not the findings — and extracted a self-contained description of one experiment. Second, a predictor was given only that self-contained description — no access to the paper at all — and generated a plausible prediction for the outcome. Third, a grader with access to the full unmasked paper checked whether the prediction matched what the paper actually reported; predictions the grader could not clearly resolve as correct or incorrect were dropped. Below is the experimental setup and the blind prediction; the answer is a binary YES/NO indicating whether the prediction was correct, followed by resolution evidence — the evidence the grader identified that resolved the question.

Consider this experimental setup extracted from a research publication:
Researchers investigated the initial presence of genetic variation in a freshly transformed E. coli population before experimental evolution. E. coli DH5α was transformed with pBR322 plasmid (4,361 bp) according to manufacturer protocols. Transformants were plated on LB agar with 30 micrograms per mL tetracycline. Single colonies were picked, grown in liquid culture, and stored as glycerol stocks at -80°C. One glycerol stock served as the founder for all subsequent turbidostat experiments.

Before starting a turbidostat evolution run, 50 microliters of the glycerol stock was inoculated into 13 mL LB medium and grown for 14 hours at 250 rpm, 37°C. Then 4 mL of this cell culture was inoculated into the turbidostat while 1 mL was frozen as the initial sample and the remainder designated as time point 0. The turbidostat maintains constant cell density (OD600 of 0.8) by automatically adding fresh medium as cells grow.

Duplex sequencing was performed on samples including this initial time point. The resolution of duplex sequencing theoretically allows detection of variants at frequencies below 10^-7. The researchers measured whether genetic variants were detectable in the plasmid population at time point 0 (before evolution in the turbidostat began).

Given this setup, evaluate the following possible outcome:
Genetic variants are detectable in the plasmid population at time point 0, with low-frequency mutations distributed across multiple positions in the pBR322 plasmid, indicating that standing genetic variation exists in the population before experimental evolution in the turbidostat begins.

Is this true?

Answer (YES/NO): NO